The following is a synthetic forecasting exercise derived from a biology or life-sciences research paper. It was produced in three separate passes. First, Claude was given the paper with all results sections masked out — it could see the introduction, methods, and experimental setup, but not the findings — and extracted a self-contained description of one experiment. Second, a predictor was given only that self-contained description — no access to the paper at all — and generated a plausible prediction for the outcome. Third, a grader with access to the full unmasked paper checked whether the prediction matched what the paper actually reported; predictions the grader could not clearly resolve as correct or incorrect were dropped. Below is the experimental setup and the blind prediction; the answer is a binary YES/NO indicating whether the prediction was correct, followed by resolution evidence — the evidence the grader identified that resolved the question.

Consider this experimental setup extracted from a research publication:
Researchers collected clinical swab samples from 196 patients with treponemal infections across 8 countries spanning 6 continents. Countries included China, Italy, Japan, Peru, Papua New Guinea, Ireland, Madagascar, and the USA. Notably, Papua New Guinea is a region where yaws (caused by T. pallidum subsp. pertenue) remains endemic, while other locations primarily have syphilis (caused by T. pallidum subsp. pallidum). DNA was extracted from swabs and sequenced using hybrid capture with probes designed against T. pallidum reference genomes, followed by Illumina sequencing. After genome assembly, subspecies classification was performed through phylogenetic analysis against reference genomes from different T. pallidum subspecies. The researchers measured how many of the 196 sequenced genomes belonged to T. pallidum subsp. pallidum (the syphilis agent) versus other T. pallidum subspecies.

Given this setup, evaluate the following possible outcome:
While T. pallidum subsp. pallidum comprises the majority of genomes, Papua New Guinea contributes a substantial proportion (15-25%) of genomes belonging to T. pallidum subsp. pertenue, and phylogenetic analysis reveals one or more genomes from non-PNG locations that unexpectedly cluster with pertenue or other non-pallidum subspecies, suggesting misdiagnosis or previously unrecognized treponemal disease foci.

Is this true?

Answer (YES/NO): NO